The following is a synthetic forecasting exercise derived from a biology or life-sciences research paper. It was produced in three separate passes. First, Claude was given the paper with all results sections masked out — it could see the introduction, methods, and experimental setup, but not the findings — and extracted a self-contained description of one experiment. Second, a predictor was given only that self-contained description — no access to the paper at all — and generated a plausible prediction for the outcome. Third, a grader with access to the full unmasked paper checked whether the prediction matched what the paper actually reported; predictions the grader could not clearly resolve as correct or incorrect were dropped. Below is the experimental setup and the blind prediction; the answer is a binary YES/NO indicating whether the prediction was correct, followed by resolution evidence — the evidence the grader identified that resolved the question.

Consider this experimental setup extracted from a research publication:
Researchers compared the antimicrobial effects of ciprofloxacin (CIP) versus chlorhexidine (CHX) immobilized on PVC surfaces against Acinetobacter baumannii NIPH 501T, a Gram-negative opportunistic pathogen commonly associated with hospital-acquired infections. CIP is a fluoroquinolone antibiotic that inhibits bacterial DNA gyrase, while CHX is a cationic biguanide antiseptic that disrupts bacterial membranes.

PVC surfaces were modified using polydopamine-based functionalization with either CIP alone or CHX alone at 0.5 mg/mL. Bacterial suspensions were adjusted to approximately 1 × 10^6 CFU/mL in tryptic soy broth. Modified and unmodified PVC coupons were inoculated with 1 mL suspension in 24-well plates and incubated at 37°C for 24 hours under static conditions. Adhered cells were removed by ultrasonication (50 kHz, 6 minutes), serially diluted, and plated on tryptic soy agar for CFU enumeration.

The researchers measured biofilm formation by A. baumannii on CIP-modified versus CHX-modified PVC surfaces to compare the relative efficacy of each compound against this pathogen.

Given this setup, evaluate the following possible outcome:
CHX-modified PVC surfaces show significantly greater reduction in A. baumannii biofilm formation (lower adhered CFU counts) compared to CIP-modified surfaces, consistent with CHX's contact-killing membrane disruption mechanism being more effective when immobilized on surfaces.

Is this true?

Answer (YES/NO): NO